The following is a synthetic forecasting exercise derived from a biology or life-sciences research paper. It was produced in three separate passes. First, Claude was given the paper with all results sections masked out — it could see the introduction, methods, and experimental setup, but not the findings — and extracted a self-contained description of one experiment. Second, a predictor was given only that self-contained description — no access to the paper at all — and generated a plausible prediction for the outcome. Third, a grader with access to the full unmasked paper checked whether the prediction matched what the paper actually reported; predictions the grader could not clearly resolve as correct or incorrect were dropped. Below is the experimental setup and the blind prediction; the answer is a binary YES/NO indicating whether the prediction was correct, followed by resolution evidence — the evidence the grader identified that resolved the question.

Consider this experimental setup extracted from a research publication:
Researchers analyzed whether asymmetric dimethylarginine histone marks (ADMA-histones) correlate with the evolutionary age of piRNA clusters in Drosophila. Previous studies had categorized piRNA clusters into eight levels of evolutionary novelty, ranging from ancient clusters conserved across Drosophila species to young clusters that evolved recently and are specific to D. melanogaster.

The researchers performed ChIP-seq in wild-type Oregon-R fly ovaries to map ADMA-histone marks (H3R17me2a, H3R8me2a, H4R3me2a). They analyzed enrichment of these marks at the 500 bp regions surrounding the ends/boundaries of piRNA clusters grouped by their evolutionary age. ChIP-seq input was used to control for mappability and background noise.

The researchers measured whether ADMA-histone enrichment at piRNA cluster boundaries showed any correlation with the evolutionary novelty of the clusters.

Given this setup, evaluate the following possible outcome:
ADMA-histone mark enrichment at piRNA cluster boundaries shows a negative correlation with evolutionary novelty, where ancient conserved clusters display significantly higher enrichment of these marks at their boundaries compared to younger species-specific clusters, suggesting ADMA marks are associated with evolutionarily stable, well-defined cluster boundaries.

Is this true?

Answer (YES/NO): NO